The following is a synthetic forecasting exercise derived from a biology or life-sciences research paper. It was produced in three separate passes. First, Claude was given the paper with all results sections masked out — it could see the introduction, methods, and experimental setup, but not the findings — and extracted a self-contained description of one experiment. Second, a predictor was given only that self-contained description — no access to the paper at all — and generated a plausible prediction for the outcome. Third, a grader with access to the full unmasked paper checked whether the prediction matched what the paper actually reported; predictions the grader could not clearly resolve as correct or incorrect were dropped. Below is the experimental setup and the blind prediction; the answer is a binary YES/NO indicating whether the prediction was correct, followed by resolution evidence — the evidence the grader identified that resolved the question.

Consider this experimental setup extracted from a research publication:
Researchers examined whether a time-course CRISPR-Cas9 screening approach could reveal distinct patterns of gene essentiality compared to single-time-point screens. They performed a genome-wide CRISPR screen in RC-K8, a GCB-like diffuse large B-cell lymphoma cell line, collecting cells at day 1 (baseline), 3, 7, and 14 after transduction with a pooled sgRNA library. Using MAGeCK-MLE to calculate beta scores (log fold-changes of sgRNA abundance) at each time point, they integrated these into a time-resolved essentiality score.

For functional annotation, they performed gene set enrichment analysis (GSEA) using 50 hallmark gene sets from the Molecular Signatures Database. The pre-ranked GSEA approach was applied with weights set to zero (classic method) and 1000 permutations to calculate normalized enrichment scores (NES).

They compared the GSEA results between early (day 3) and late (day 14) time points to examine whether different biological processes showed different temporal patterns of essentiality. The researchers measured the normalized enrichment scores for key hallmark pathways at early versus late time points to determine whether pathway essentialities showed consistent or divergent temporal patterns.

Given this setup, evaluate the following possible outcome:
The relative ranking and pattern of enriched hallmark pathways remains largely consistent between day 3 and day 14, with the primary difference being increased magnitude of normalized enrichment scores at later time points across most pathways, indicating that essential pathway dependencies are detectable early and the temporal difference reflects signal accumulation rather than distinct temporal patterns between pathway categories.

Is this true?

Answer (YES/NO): NO